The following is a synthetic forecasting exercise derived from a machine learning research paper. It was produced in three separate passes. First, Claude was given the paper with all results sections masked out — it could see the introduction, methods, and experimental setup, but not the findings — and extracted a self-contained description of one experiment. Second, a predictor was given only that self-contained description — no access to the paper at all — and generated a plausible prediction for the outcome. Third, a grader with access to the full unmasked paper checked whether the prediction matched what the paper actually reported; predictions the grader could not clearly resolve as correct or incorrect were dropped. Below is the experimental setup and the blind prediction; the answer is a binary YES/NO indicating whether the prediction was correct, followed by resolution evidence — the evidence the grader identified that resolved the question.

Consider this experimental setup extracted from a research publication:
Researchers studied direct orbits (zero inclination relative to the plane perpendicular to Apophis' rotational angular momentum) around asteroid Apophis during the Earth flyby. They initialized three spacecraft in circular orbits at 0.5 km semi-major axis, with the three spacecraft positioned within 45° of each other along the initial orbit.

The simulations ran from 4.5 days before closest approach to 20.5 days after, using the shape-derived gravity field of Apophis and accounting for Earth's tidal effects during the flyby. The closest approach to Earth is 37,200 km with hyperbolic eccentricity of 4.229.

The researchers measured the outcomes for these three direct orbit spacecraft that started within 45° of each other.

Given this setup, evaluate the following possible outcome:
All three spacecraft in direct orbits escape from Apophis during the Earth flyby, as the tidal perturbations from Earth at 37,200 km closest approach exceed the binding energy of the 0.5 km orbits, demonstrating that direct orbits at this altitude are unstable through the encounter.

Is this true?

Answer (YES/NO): NO